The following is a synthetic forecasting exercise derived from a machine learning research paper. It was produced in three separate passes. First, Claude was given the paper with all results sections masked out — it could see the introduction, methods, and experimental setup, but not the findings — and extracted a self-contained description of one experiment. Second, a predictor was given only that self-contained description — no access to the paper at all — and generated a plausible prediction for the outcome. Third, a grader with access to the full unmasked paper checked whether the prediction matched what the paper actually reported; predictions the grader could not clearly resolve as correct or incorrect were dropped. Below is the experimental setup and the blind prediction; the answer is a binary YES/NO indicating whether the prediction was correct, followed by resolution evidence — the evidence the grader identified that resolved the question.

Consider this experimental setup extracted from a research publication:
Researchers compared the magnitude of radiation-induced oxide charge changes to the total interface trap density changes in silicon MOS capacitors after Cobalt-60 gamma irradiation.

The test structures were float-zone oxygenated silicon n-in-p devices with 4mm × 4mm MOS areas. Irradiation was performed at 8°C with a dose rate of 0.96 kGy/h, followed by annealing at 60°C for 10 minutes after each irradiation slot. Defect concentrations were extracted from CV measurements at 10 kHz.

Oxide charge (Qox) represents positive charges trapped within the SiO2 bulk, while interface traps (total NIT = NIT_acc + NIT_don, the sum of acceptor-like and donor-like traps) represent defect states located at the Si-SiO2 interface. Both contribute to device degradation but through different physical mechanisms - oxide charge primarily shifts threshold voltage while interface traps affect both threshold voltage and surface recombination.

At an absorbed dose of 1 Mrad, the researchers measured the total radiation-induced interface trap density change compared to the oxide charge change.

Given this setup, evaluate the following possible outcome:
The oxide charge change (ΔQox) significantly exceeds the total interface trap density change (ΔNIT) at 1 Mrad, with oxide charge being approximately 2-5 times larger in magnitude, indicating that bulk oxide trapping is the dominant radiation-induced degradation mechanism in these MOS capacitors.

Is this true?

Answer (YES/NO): NO